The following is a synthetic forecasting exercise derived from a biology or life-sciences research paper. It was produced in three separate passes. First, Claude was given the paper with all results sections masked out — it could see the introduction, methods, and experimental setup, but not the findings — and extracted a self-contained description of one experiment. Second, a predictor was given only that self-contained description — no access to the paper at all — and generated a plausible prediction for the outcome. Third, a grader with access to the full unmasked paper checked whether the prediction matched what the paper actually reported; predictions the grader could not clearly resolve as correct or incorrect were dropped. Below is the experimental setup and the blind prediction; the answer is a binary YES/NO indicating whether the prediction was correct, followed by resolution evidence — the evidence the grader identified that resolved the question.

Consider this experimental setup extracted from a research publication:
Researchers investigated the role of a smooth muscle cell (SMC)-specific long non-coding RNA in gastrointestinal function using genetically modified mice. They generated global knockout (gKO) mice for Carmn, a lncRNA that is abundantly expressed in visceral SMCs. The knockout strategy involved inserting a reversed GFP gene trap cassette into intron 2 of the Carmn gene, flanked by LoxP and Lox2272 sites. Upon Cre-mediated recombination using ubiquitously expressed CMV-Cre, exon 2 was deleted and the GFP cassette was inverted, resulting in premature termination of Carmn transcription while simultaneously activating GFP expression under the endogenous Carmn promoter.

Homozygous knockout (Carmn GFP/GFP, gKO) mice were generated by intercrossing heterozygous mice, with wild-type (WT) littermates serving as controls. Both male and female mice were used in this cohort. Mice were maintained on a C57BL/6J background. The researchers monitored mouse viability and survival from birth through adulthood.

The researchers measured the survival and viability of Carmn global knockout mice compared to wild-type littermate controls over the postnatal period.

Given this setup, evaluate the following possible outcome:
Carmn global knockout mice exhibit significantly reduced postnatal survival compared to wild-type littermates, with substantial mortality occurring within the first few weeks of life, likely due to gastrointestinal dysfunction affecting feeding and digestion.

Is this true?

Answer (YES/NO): NO